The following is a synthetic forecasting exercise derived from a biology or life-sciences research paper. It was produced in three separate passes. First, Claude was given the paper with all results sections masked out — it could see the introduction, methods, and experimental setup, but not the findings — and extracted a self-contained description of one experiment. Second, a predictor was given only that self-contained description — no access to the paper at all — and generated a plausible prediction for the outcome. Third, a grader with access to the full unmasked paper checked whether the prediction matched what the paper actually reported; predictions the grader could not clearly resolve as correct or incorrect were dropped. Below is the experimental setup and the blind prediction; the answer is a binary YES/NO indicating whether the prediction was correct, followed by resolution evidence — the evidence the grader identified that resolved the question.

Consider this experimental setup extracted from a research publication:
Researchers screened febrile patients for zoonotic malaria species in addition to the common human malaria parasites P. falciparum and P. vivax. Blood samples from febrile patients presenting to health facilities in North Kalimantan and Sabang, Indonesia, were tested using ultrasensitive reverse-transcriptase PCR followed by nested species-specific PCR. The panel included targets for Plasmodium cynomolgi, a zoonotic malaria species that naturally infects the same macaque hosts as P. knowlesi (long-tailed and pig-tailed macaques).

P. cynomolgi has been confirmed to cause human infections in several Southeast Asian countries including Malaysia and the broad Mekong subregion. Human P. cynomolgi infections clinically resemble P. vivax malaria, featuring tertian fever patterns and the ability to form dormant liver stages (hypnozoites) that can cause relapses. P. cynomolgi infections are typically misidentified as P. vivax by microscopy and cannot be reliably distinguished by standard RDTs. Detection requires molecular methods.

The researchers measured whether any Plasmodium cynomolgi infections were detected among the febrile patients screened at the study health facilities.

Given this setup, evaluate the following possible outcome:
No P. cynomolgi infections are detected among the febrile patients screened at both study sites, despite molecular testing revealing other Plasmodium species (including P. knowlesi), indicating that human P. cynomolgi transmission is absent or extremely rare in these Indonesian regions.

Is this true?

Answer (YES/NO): YES